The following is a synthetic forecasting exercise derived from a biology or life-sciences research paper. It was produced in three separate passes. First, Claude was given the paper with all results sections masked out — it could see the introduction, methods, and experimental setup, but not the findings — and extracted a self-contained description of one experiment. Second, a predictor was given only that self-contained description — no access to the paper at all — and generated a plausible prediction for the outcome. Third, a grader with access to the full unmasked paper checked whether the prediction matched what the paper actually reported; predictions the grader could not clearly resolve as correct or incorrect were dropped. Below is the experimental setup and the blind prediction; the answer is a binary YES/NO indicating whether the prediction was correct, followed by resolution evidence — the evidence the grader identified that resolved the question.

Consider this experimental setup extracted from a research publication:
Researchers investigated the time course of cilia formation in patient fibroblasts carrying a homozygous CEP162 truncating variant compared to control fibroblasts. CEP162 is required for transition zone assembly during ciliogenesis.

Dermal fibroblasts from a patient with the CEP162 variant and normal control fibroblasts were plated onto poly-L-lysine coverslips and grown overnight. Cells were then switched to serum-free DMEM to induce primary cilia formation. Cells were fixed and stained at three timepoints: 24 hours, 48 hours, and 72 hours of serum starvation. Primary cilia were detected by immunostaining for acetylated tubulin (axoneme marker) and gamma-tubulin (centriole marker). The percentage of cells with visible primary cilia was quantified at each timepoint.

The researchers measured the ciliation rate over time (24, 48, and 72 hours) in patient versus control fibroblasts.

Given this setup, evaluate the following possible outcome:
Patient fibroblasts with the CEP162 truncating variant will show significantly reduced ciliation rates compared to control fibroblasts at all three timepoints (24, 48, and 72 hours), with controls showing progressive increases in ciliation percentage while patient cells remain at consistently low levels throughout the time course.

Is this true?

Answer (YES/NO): NO